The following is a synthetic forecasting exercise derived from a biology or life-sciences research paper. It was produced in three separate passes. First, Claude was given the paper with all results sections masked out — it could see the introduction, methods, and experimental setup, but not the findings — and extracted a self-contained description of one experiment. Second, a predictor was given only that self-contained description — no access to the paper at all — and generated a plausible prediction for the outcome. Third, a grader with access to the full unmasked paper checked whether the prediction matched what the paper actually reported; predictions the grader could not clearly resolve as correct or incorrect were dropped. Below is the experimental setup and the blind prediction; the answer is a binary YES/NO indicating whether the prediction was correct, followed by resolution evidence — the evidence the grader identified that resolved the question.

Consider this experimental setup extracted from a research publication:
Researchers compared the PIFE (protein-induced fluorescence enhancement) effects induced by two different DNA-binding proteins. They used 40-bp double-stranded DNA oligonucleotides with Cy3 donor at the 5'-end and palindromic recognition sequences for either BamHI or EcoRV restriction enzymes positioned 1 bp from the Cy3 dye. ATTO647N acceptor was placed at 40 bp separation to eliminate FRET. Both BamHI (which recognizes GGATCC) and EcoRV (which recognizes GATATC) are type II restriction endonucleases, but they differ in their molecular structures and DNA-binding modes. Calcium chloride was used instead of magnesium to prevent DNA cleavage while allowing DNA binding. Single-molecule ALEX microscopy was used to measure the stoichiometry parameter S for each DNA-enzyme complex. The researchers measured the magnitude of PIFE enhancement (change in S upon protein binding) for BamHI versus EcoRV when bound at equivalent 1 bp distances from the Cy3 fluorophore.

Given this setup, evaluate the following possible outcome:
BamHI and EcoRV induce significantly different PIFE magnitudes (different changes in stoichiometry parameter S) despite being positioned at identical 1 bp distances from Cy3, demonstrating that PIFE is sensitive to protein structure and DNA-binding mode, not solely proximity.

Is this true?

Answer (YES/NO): YES